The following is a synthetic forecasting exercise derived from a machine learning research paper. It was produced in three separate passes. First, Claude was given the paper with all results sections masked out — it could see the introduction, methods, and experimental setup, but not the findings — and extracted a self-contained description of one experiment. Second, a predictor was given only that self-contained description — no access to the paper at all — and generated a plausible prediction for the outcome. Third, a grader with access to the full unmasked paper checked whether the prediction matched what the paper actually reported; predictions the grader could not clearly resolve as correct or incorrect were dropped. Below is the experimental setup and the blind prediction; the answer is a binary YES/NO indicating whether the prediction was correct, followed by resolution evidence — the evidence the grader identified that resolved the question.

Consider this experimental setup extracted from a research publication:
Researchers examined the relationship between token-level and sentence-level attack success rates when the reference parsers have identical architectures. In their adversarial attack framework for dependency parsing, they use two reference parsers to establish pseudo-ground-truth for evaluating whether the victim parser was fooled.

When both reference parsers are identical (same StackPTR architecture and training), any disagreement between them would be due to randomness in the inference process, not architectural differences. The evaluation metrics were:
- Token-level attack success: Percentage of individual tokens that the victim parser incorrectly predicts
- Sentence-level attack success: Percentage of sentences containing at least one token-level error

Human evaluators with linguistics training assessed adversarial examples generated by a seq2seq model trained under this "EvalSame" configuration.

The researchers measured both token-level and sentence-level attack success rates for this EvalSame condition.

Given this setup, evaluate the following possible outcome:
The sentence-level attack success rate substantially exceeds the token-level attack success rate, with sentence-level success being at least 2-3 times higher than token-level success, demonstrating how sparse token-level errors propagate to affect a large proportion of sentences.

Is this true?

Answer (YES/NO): YES